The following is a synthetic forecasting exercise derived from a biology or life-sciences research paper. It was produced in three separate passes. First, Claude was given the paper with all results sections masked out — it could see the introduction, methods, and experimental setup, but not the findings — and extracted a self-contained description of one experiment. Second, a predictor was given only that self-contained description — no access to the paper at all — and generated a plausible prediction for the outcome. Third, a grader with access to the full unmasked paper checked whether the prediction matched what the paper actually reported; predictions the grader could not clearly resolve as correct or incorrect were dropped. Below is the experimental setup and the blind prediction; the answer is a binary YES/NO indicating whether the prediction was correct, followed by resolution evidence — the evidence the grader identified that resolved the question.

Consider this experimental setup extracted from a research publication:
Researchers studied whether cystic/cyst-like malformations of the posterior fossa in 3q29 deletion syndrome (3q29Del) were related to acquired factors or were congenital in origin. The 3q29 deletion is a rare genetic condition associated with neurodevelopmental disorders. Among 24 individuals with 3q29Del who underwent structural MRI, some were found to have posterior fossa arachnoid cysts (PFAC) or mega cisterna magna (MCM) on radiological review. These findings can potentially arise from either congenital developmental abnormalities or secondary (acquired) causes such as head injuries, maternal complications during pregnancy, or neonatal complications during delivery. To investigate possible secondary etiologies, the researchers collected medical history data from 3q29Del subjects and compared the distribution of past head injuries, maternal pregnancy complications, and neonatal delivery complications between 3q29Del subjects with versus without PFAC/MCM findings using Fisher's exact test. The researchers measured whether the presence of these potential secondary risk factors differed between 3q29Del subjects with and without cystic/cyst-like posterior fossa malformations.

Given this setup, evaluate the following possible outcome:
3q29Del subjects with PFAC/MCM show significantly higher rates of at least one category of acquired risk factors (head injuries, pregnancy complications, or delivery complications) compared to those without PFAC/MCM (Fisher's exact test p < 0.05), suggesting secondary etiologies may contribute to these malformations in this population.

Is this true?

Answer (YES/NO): NO